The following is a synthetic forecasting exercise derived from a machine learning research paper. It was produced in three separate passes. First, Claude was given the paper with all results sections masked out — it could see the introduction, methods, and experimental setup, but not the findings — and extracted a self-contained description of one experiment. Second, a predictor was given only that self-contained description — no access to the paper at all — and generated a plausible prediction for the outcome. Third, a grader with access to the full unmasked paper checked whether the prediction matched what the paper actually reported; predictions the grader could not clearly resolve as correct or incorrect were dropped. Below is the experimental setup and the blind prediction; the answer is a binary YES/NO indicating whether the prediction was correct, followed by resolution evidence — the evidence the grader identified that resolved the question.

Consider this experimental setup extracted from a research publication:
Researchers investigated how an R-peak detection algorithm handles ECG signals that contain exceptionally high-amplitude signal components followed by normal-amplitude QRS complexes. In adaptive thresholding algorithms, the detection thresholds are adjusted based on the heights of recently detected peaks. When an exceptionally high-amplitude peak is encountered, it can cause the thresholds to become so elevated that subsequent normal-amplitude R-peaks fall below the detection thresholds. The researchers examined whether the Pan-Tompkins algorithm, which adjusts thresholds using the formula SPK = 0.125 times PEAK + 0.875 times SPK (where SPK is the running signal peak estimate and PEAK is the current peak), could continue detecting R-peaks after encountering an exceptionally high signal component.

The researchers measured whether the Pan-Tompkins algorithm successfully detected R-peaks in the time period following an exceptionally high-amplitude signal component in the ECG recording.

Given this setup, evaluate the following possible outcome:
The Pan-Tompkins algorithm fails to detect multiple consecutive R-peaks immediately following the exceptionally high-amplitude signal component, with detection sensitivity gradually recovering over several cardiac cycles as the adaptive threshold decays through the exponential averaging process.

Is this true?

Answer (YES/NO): NO